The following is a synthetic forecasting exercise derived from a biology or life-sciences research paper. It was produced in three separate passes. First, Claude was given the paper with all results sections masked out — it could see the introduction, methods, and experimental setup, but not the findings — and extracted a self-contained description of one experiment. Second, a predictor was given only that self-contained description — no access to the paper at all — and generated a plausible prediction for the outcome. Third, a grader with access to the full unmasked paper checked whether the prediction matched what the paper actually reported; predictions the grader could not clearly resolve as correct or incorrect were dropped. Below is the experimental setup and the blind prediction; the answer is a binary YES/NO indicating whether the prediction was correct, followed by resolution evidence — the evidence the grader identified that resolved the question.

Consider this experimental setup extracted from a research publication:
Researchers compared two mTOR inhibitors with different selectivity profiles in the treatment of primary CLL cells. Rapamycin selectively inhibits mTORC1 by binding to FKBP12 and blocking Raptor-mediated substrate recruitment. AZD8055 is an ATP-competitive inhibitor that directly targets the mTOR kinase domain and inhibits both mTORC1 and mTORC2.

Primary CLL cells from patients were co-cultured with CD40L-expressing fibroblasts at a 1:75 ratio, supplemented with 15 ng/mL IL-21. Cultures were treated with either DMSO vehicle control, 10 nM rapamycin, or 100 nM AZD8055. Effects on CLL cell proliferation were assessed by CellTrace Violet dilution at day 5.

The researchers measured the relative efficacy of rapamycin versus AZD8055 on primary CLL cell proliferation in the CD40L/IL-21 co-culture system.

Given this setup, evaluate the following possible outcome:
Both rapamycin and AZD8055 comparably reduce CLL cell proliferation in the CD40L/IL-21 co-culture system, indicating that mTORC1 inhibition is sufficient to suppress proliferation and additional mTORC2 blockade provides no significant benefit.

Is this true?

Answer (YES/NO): YES